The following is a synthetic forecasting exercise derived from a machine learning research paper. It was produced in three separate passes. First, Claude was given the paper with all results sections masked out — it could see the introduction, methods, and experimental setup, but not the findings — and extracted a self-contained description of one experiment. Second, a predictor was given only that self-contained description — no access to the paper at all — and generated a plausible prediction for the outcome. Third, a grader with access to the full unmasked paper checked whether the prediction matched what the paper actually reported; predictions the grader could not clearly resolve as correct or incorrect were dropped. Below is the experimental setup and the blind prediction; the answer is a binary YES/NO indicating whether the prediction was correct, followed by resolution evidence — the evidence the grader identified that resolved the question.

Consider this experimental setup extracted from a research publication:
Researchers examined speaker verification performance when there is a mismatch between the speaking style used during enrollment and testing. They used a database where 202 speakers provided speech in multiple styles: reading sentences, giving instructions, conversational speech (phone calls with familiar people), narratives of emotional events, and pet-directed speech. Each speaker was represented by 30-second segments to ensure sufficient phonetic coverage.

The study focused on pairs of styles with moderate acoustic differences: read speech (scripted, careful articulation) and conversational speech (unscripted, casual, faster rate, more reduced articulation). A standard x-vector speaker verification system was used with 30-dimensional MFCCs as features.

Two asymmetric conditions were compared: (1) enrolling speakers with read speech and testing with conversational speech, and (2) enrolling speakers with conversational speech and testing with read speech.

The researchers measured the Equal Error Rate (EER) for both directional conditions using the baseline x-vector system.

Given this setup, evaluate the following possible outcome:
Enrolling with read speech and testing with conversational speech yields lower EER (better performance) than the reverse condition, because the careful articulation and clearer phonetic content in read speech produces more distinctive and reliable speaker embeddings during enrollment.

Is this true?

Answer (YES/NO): NO